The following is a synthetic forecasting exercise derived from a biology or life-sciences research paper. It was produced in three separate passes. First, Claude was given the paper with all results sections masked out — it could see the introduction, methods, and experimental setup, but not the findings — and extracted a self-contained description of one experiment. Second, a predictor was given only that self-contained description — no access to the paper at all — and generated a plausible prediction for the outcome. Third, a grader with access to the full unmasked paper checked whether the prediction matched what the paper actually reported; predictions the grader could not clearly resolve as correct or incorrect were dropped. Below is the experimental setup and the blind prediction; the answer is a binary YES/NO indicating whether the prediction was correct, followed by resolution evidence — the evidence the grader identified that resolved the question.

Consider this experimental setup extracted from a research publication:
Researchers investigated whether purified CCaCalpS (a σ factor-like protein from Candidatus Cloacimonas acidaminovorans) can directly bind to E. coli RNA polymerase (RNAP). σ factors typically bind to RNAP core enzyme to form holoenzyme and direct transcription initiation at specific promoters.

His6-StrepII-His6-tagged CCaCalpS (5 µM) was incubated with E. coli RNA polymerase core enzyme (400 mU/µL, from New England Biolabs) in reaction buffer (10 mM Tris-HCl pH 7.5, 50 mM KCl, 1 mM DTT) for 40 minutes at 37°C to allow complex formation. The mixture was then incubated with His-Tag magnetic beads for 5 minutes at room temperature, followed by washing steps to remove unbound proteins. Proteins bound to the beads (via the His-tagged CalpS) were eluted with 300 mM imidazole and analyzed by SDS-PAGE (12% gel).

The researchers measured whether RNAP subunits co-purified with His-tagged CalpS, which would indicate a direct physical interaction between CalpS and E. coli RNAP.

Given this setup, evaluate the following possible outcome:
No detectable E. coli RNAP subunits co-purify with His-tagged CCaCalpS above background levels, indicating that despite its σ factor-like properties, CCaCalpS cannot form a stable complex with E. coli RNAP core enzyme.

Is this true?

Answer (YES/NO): NO